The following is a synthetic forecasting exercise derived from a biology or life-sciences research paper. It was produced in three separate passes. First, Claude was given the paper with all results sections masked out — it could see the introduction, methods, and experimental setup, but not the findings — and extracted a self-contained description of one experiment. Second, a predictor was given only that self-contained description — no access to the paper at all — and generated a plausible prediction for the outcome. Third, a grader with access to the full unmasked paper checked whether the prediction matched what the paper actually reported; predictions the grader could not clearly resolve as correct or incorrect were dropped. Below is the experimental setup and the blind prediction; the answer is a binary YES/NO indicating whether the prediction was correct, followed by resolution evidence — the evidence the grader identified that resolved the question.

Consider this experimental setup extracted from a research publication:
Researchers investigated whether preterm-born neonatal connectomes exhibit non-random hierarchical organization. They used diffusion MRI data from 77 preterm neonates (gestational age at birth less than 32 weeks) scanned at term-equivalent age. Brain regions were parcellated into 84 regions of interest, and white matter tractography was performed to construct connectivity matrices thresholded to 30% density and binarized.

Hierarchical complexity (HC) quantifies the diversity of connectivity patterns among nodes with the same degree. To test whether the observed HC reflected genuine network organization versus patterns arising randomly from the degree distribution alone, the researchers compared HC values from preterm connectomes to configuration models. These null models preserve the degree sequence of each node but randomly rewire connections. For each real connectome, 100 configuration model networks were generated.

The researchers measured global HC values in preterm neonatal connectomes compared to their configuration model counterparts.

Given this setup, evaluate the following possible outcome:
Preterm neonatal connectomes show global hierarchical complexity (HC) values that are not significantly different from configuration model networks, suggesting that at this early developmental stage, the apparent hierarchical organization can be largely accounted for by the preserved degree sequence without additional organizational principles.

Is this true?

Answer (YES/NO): YES